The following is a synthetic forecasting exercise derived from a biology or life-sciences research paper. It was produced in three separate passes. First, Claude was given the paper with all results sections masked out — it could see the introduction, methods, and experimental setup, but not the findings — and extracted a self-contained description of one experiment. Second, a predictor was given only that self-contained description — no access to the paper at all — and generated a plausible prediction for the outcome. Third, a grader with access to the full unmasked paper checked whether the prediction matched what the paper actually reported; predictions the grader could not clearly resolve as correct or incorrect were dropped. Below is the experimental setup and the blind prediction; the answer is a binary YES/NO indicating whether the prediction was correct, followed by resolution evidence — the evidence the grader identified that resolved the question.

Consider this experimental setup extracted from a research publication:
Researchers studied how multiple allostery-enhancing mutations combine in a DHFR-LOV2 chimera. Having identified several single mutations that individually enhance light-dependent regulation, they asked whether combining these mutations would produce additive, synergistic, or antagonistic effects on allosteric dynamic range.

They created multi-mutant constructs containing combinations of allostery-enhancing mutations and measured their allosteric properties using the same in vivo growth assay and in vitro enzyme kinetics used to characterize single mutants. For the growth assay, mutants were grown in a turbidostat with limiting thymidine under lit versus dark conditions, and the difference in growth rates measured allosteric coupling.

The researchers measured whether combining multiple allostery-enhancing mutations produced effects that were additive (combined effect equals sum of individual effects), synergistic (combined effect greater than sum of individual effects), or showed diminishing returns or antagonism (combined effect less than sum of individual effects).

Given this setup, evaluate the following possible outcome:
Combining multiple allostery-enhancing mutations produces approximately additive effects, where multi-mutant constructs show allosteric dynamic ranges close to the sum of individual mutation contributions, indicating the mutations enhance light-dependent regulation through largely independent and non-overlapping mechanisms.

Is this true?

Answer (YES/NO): YES